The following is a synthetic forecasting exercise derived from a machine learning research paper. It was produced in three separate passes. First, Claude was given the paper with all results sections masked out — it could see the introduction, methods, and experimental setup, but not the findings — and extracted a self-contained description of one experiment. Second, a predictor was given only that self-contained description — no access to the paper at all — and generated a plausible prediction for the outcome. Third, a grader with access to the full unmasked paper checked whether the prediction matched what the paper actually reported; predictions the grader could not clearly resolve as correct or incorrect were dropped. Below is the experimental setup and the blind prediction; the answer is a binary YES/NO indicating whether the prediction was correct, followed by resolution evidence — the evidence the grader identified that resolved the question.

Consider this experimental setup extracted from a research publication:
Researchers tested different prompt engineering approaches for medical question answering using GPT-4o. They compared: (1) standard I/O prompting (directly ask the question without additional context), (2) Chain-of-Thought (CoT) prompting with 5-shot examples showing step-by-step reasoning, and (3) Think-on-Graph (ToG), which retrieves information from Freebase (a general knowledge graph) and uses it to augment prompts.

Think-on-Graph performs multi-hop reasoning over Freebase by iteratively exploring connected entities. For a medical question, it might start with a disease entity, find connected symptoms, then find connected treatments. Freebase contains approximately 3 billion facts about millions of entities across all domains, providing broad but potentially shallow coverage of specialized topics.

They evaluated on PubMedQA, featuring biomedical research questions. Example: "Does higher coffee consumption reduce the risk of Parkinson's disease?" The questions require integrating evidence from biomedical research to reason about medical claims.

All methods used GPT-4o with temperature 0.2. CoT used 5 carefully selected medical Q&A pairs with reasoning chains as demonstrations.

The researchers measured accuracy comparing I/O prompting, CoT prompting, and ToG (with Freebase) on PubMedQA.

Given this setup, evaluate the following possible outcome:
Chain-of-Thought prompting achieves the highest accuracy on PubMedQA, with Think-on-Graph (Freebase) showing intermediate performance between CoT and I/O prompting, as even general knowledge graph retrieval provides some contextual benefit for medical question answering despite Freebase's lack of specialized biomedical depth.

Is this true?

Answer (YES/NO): YES